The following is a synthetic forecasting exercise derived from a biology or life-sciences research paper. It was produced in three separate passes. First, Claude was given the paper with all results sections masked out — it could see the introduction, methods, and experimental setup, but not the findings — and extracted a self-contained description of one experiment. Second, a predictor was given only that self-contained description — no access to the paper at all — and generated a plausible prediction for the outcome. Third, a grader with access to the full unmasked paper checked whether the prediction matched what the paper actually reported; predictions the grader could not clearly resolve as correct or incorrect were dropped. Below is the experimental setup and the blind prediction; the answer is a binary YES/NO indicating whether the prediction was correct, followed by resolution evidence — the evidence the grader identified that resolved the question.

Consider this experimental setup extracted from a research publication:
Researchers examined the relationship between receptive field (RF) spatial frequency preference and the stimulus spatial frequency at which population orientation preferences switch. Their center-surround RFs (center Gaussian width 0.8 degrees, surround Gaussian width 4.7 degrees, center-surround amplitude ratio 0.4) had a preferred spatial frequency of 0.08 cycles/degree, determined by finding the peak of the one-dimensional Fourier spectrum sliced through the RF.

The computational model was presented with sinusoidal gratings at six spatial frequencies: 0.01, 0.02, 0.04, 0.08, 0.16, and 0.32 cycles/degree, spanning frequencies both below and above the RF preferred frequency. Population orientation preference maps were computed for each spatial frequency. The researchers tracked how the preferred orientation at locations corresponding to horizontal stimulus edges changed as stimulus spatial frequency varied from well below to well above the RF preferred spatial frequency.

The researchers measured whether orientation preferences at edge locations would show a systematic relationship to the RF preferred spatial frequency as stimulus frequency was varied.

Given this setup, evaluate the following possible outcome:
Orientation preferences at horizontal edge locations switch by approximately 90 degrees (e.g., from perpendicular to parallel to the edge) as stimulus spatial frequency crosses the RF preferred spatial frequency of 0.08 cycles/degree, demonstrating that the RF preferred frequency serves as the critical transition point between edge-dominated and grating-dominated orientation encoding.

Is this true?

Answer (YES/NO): YES